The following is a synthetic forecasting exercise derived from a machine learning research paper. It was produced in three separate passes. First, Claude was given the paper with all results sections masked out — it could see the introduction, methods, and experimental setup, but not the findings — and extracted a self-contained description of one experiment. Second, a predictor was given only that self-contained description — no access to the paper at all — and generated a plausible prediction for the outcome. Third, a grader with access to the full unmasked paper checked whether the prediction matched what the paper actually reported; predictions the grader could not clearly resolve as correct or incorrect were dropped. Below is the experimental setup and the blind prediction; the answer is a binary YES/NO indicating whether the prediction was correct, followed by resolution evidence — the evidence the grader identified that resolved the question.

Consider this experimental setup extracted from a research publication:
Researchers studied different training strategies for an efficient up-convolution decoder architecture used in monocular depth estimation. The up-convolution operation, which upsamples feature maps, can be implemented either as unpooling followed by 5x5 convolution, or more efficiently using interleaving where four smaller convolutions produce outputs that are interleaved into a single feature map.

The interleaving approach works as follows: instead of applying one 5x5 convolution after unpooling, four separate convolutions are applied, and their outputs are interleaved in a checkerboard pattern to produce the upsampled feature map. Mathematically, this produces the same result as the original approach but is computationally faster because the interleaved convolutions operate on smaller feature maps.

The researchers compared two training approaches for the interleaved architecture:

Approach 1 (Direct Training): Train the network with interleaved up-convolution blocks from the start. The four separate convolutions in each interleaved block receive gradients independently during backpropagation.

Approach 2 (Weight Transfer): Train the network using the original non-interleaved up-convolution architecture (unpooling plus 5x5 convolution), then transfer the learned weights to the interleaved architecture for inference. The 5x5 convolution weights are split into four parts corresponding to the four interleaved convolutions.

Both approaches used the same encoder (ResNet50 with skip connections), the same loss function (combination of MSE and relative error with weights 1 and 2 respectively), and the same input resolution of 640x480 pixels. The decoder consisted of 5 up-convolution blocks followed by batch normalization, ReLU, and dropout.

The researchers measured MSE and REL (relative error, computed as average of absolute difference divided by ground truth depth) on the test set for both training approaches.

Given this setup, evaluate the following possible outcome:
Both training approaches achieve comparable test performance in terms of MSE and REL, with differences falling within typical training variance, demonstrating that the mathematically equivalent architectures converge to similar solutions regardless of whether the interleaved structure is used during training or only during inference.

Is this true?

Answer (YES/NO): NO